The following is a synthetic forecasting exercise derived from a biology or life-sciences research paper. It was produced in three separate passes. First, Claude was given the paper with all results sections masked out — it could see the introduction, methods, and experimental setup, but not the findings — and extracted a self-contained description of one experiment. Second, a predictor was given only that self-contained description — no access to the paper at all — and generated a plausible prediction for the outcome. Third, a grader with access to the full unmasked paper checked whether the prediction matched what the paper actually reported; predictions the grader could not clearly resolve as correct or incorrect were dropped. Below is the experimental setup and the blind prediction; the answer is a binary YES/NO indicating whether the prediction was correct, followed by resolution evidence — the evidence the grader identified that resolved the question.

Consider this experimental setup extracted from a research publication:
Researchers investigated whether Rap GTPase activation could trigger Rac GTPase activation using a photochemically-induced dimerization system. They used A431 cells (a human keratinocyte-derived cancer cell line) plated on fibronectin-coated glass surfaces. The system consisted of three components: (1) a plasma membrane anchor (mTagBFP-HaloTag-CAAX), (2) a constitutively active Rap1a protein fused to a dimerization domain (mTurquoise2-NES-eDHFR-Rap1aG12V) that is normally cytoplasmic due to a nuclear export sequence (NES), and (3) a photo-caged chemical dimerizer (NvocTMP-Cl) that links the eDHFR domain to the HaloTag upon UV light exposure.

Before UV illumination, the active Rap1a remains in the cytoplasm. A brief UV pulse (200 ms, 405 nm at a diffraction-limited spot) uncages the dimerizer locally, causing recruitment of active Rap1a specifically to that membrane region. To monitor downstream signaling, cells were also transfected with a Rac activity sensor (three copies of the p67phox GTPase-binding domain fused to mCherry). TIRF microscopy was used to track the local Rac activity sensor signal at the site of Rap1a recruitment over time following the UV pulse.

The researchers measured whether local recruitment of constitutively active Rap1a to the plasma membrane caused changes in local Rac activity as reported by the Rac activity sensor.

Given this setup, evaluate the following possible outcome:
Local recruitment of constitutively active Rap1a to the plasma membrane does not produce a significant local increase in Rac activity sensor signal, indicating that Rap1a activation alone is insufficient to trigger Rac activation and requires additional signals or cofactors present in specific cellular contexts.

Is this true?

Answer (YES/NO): NO